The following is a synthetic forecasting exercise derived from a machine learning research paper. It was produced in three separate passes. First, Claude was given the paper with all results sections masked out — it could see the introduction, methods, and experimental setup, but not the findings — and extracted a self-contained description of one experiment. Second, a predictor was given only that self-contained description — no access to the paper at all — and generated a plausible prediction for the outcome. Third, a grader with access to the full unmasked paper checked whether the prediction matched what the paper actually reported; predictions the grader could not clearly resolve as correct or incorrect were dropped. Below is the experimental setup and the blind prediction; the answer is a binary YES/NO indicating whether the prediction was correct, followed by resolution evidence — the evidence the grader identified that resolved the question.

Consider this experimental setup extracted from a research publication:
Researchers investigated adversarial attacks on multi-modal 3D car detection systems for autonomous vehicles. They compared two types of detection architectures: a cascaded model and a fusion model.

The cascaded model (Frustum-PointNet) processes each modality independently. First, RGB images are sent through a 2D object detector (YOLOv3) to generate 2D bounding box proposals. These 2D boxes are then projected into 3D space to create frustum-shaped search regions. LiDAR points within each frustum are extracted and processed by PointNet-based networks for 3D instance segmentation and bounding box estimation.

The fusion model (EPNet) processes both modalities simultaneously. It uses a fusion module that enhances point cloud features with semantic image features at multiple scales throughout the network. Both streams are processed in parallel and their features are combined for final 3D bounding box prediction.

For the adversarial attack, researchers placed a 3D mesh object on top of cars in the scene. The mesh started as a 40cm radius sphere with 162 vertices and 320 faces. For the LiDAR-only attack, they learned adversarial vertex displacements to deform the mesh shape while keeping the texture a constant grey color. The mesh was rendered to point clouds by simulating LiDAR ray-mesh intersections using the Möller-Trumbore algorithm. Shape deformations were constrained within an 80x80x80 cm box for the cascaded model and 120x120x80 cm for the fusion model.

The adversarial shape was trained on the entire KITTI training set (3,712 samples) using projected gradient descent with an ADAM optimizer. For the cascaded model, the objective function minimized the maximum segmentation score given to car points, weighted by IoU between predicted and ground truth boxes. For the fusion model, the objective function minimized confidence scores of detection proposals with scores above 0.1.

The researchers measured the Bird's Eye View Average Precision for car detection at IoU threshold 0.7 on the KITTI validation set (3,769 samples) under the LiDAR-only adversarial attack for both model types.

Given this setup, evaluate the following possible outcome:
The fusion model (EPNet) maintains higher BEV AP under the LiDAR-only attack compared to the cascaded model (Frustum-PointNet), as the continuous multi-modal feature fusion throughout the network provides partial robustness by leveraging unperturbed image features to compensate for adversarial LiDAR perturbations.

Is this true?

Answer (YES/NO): YES